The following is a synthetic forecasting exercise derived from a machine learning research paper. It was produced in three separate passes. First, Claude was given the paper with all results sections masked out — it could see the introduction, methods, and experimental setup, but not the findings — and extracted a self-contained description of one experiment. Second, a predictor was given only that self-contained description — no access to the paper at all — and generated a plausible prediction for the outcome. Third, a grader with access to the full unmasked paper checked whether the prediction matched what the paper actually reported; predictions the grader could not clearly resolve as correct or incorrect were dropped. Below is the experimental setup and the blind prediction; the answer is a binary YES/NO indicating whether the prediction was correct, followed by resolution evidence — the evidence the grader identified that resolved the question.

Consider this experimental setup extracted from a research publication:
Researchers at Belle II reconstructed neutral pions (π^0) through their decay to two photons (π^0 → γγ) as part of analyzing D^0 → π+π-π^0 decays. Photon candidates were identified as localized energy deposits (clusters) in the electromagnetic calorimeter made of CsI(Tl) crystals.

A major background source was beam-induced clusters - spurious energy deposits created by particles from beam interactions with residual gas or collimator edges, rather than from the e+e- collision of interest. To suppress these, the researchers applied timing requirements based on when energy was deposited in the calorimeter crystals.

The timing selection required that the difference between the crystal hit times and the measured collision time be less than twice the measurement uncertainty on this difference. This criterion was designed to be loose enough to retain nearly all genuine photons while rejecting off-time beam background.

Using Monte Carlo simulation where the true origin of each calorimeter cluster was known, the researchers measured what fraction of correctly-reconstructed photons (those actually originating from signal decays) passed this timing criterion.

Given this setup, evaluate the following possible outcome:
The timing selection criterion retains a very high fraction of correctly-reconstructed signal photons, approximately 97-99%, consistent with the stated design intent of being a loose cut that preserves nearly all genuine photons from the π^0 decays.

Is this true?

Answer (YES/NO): YES